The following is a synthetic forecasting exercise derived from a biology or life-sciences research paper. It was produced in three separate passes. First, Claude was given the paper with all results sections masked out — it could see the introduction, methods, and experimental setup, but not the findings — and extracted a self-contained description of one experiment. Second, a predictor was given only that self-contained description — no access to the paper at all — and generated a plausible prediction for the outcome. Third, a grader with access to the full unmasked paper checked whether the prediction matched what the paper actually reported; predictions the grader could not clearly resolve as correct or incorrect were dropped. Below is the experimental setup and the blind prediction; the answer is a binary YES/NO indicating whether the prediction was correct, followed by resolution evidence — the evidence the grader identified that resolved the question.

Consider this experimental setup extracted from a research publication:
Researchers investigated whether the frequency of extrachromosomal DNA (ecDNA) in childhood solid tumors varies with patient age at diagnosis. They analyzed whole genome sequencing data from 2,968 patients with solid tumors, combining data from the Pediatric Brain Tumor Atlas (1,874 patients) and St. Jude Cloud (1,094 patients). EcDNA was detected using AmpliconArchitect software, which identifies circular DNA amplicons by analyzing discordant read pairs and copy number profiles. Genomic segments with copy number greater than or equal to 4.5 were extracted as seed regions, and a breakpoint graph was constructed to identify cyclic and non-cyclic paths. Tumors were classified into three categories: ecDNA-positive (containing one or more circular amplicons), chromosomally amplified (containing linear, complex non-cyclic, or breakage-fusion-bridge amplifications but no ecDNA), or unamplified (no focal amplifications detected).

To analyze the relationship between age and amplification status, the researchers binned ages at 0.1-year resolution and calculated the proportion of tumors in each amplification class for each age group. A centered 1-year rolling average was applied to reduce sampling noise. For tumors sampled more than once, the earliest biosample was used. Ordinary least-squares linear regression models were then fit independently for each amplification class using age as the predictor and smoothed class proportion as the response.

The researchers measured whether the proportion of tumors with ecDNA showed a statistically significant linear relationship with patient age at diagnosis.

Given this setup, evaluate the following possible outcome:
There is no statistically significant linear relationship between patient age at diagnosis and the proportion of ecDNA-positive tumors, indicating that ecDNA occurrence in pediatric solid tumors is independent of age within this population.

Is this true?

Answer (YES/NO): YES